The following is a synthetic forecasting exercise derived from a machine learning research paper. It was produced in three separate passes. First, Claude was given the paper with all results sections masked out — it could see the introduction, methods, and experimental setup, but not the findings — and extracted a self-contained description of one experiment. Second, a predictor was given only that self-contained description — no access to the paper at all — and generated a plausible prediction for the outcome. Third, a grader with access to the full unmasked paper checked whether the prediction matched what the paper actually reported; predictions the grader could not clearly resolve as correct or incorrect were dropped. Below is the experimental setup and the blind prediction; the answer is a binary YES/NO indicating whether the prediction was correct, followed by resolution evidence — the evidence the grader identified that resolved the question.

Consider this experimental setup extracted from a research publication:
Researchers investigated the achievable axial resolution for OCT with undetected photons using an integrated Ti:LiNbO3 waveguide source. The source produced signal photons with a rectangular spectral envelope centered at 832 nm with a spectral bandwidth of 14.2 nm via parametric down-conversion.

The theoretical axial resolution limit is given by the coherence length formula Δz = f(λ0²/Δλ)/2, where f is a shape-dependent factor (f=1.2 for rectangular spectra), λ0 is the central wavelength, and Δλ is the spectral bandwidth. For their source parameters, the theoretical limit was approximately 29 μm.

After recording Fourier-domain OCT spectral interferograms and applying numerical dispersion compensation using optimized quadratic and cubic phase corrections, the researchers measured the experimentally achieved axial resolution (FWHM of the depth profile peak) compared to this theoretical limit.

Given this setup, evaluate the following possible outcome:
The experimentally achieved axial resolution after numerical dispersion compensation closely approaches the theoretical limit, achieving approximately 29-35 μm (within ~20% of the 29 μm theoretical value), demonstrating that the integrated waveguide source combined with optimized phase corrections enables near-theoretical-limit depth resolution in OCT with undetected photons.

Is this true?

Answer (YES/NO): YES